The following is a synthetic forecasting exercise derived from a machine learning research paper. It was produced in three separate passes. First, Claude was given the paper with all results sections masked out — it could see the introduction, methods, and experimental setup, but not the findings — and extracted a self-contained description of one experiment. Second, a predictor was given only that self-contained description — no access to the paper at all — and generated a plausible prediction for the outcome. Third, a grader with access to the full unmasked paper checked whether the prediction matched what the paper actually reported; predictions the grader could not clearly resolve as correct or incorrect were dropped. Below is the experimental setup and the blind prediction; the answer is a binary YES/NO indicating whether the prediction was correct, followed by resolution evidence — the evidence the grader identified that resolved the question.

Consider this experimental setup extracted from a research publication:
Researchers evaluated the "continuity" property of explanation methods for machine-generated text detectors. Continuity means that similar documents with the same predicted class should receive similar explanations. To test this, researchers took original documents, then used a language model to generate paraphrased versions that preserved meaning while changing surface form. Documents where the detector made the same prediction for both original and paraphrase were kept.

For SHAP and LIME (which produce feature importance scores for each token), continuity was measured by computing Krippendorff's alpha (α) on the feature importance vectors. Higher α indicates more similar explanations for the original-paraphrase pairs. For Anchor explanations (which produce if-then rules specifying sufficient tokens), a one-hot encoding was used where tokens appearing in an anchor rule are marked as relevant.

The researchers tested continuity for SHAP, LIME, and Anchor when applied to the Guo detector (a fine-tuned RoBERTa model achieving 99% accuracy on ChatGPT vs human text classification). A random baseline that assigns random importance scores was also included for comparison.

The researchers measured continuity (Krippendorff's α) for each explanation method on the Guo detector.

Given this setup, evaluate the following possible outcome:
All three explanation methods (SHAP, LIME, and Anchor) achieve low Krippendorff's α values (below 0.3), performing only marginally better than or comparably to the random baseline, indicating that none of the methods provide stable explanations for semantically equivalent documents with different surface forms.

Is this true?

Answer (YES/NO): NO